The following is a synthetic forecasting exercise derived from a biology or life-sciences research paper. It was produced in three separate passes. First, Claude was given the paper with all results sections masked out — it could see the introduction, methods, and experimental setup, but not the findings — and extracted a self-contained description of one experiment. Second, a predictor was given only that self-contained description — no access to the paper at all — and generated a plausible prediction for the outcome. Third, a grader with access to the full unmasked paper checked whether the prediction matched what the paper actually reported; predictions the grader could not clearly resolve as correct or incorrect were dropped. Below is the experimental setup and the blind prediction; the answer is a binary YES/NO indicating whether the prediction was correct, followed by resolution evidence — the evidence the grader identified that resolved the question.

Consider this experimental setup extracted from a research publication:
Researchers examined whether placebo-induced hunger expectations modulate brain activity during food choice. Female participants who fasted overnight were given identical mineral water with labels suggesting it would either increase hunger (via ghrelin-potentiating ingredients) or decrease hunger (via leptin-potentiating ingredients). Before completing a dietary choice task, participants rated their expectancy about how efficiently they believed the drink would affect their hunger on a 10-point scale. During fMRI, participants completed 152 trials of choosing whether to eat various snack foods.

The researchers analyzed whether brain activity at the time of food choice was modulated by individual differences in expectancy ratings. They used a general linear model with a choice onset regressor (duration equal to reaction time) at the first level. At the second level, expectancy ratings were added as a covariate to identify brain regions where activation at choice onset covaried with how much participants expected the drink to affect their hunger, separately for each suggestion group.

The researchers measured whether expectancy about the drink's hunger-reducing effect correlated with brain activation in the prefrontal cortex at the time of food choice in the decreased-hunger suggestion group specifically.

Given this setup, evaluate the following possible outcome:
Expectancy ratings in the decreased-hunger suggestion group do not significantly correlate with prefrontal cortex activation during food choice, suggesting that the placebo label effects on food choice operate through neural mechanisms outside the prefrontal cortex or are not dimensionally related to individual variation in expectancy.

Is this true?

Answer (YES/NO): NO